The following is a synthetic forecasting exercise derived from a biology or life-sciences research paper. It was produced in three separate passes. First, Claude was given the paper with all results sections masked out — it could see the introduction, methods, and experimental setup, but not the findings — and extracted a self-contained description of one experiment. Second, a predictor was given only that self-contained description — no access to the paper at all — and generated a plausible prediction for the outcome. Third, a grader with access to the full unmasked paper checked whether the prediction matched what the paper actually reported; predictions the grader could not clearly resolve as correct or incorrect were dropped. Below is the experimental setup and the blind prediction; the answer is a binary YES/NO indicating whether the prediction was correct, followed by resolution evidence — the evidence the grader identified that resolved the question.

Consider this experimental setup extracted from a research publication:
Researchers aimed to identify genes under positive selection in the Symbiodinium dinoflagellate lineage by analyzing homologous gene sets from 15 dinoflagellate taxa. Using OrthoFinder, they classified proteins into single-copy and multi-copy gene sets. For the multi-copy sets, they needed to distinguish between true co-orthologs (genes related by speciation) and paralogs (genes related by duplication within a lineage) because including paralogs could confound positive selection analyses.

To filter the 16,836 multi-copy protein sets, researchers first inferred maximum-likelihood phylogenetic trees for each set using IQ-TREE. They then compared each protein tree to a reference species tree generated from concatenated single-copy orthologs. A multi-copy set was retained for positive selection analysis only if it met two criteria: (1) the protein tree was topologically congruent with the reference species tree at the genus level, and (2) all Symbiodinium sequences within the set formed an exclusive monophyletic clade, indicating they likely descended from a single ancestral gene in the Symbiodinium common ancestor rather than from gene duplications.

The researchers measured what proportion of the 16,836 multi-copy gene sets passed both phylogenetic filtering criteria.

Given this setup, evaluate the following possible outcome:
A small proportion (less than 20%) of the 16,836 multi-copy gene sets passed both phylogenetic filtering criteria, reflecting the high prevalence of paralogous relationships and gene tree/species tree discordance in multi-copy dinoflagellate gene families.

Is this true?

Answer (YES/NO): YES